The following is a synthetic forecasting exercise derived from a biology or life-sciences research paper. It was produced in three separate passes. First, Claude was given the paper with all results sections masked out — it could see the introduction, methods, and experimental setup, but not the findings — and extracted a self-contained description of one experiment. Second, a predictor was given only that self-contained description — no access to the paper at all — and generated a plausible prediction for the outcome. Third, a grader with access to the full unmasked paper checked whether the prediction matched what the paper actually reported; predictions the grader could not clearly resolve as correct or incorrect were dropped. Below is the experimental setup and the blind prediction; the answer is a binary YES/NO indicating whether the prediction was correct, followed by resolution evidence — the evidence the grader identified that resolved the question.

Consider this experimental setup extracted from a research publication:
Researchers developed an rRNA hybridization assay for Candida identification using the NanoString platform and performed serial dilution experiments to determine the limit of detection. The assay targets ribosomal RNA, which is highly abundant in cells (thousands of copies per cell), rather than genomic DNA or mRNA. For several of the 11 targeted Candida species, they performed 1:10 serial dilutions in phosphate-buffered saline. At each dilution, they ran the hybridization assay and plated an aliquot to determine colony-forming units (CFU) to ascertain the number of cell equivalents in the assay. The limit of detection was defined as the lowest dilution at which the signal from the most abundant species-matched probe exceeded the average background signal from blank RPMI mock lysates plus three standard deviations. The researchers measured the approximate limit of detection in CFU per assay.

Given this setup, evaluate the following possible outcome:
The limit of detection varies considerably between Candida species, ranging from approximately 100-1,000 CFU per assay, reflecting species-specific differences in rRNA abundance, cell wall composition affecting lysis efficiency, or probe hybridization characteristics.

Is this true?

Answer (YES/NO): NO